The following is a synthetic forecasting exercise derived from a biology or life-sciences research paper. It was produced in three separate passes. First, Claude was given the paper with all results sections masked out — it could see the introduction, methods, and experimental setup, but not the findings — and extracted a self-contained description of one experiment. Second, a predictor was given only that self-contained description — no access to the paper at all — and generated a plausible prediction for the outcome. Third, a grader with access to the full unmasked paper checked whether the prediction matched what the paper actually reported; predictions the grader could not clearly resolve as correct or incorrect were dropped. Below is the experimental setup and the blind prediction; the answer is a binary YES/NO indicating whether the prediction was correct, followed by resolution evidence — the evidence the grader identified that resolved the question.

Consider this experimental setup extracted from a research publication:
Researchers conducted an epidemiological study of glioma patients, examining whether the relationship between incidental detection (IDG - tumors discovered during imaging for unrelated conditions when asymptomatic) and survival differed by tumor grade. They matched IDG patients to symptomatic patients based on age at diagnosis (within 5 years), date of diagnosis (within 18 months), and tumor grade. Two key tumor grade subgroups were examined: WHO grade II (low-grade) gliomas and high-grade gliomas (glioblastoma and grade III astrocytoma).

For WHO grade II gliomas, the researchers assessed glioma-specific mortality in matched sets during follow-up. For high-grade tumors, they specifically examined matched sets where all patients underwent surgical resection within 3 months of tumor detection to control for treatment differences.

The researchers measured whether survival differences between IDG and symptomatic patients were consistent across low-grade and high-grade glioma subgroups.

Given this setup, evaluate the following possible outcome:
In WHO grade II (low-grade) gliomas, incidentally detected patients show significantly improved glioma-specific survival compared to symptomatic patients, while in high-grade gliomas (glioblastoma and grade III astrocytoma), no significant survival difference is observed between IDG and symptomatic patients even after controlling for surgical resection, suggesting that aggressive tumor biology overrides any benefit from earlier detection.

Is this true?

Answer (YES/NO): NO